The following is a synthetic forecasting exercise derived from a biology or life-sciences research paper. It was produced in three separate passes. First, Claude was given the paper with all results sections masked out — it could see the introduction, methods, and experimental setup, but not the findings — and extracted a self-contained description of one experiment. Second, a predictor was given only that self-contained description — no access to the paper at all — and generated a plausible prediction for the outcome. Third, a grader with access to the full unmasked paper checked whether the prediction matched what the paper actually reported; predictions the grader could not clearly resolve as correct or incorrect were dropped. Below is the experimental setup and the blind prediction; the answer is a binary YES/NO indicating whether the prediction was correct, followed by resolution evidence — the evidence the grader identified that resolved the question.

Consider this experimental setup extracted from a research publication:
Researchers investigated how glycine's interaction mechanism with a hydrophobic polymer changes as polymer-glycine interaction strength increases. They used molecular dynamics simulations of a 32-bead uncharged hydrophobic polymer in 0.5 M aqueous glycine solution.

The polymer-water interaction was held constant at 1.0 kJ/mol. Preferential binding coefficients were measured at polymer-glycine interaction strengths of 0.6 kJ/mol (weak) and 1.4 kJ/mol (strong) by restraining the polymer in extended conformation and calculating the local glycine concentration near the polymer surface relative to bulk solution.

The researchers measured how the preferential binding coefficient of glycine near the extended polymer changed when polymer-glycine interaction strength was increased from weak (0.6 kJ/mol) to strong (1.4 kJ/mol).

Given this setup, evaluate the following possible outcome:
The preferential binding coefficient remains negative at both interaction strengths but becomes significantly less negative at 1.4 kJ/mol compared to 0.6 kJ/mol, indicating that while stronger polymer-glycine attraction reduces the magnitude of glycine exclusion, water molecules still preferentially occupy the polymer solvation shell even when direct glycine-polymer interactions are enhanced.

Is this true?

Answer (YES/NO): NO